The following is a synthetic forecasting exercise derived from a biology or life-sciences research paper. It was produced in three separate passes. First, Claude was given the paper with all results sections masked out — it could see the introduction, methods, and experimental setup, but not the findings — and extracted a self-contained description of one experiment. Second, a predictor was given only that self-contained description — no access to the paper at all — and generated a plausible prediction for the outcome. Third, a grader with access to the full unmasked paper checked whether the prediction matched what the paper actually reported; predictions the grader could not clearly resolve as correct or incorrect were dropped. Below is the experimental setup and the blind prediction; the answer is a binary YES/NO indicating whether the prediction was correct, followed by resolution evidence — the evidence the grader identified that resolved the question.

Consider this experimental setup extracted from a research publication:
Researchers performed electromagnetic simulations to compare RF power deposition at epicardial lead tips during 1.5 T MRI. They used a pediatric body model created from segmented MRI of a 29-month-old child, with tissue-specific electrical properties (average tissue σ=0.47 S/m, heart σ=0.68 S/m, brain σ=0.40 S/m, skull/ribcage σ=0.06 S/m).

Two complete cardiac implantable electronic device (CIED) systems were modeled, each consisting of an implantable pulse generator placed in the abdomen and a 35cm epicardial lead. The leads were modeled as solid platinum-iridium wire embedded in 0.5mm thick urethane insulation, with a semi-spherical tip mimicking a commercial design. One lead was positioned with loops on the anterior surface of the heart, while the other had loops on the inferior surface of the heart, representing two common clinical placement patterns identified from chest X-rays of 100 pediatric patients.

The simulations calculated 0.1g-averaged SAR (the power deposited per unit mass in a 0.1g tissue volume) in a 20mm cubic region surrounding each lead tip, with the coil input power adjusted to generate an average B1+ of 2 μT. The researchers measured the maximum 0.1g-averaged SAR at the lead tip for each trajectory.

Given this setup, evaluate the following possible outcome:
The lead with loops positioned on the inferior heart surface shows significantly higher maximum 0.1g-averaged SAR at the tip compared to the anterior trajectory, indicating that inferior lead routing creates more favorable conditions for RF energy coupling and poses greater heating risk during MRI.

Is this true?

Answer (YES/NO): NO